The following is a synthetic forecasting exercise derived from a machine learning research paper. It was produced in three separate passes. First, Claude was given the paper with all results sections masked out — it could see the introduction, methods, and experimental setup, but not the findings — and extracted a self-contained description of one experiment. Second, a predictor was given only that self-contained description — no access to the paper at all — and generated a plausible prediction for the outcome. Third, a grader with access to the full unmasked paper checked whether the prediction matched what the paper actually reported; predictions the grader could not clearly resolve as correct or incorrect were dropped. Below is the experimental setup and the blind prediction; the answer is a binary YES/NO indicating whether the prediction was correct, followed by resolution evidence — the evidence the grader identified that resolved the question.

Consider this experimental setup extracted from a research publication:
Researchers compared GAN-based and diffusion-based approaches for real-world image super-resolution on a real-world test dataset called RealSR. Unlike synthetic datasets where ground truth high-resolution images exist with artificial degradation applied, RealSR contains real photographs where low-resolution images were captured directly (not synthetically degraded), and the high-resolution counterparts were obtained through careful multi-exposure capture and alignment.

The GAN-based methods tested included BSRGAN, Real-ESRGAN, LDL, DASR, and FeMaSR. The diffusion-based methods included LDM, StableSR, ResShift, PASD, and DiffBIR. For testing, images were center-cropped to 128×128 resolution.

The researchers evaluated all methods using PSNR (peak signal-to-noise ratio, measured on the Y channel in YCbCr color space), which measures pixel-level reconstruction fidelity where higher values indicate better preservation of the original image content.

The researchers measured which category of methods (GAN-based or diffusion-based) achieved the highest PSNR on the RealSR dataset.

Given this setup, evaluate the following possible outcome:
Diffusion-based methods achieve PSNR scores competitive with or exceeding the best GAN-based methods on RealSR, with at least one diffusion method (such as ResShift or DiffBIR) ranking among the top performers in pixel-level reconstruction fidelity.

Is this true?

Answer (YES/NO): NO